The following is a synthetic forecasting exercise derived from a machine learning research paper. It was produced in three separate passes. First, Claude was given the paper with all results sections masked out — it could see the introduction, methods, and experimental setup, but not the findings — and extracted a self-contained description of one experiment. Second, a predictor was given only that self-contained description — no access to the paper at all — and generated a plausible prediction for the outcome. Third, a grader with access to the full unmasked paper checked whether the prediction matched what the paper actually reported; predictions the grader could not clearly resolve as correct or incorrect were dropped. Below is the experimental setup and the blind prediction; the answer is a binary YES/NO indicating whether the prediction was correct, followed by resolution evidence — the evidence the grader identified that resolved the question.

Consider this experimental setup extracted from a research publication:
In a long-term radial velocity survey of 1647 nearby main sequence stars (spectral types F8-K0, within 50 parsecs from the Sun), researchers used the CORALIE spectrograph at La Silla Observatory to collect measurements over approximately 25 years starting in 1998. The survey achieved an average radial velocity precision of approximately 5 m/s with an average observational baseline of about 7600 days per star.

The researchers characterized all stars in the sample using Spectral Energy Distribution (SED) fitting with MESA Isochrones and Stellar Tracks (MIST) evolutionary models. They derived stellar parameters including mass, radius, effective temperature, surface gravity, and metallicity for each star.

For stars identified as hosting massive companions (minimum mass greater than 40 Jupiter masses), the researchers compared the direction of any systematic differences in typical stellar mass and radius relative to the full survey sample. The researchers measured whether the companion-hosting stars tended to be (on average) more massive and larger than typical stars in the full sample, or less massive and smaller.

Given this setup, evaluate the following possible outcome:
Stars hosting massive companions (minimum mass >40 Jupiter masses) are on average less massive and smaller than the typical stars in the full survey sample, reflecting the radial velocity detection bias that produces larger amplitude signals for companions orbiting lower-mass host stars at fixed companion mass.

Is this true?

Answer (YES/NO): NO